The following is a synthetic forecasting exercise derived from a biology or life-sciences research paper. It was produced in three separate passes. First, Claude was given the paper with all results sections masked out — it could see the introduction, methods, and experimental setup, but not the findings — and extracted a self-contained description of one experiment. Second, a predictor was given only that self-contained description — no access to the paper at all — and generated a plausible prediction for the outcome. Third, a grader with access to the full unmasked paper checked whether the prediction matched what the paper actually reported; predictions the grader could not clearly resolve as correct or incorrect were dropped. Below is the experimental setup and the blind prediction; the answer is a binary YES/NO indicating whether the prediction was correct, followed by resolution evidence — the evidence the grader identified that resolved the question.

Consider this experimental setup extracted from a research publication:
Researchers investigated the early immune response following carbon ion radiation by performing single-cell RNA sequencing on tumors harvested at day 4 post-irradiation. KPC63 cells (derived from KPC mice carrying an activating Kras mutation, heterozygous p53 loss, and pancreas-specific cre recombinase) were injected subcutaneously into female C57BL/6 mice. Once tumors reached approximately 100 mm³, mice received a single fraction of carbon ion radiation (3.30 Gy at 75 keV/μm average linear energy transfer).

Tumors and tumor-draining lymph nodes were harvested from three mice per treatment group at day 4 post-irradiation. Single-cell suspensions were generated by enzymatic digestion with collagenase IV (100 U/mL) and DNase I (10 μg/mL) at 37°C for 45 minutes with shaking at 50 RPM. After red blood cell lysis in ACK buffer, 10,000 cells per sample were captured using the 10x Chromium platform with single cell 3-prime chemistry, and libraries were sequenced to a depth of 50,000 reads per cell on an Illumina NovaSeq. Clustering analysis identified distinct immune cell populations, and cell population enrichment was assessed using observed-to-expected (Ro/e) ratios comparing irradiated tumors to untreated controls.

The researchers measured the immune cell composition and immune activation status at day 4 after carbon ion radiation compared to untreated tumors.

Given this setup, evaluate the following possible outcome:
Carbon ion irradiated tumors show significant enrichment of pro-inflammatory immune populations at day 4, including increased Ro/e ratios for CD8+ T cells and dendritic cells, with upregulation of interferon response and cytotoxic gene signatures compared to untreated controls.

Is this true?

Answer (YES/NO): NO